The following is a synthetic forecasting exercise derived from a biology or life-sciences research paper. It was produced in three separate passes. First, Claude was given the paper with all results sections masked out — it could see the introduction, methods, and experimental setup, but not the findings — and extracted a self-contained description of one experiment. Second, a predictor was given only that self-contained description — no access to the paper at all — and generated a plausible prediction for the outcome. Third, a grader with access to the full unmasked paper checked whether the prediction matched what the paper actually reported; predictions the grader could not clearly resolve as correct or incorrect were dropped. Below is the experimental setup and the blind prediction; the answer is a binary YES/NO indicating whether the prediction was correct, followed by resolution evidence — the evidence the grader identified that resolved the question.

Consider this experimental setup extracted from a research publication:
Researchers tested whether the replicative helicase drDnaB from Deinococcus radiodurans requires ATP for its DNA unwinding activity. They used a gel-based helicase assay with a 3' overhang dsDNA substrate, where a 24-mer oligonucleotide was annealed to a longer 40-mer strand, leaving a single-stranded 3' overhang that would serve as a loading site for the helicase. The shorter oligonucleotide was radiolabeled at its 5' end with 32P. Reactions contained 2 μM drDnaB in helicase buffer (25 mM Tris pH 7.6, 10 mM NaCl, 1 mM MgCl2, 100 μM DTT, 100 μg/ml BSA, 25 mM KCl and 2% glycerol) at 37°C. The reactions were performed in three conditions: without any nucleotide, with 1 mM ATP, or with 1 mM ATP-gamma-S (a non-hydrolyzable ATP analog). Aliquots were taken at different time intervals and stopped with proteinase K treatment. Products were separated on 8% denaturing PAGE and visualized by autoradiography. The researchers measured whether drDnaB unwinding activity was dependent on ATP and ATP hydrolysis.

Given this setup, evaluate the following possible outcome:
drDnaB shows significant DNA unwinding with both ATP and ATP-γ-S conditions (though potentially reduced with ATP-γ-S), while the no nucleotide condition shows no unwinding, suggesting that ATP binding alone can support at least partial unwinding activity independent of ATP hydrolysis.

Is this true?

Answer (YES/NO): NO